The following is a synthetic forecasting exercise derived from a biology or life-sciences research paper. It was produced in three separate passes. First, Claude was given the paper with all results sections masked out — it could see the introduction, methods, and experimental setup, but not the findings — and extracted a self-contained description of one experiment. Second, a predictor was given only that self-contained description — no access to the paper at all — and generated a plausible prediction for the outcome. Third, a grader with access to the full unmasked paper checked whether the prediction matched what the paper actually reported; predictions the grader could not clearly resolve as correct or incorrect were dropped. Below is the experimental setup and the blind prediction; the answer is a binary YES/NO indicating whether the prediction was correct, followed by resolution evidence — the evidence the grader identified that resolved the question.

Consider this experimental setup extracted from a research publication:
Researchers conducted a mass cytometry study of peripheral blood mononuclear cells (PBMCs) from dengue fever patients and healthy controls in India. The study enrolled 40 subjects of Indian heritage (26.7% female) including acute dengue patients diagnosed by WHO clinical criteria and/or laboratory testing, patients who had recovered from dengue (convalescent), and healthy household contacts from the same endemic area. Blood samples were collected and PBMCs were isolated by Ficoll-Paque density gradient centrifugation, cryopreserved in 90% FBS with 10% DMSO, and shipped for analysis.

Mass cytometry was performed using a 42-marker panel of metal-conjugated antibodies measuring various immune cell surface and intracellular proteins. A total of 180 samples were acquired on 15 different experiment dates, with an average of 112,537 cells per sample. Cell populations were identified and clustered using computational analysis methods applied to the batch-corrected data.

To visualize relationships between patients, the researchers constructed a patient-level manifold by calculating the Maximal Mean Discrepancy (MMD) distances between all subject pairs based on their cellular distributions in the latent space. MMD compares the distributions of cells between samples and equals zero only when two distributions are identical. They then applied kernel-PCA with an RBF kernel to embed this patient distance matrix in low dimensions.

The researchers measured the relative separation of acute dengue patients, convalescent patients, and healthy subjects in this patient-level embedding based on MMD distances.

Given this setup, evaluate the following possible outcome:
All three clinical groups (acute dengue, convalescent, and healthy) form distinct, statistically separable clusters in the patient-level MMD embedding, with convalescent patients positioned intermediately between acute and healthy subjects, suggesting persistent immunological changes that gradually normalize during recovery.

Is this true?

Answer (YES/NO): NO